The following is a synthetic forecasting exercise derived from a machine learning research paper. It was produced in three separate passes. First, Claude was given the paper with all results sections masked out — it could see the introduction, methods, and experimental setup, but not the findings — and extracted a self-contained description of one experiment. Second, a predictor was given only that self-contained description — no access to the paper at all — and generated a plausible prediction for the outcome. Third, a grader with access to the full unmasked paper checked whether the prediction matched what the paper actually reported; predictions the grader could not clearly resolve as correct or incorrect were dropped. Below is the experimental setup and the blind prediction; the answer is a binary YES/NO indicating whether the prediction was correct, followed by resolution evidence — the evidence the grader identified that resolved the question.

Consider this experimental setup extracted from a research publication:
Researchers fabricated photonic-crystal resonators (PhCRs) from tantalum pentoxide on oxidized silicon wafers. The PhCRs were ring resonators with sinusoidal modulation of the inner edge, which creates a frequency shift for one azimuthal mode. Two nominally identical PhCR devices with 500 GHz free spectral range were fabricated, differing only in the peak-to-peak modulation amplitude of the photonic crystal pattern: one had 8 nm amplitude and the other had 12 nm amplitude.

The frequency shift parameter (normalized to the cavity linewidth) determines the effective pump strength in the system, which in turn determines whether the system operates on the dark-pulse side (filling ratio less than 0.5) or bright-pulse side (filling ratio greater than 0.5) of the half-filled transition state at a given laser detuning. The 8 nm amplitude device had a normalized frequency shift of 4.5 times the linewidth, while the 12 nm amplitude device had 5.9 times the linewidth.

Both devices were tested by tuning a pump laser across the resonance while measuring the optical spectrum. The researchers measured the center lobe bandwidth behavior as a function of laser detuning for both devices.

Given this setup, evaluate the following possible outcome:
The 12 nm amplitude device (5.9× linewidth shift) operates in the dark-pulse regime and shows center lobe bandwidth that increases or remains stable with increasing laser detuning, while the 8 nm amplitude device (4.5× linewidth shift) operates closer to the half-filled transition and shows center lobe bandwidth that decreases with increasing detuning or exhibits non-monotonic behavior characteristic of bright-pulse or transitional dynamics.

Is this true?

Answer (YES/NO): NO